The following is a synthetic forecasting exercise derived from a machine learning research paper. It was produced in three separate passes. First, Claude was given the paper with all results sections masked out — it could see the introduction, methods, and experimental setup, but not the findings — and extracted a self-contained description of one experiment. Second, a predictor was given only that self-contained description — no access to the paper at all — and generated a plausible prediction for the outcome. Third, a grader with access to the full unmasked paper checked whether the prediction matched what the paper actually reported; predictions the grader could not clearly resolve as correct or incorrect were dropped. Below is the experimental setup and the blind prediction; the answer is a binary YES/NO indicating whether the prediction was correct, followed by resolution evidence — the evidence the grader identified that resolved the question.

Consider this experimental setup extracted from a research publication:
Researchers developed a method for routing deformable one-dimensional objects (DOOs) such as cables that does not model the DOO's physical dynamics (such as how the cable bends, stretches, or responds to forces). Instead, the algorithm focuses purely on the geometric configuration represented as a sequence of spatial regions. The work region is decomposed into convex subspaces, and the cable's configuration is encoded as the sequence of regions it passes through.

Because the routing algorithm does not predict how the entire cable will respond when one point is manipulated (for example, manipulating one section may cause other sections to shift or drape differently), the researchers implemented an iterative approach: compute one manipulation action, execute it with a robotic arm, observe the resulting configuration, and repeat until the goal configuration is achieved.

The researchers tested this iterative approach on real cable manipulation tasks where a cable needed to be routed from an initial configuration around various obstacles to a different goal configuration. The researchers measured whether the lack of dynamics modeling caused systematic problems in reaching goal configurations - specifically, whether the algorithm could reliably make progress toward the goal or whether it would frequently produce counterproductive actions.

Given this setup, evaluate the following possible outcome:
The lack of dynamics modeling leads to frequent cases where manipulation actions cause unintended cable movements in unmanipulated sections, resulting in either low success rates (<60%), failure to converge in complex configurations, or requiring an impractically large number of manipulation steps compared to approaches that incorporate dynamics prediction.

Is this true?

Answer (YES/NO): NO